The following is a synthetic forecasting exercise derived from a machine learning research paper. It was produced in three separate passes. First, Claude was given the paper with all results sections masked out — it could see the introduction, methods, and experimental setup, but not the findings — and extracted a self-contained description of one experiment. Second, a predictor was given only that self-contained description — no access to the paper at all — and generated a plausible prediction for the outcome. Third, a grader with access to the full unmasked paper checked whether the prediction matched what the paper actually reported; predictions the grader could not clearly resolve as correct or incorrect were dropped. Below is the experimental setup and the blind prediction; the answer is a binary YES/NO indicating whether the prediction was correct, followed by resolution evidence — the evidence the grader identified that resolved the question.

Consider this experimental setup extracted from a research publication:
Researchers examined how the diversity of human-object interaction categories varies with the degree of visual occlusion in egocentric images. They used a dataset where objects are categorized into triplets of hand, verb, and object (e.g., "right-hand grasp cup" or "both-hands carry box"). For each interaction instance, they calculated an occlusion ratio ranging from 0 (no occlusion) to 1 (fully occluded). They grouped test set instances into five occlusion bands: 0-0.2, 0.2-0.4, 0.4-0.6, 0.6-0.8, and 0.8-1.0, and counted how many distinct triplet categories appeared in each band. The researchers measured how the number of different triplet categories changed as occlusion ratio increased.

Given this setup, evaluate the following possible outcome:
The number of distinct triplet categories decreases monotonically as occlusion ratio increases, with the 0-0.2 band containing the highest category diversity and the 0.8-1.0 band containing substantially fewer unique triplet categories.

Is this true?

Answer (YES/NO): YES